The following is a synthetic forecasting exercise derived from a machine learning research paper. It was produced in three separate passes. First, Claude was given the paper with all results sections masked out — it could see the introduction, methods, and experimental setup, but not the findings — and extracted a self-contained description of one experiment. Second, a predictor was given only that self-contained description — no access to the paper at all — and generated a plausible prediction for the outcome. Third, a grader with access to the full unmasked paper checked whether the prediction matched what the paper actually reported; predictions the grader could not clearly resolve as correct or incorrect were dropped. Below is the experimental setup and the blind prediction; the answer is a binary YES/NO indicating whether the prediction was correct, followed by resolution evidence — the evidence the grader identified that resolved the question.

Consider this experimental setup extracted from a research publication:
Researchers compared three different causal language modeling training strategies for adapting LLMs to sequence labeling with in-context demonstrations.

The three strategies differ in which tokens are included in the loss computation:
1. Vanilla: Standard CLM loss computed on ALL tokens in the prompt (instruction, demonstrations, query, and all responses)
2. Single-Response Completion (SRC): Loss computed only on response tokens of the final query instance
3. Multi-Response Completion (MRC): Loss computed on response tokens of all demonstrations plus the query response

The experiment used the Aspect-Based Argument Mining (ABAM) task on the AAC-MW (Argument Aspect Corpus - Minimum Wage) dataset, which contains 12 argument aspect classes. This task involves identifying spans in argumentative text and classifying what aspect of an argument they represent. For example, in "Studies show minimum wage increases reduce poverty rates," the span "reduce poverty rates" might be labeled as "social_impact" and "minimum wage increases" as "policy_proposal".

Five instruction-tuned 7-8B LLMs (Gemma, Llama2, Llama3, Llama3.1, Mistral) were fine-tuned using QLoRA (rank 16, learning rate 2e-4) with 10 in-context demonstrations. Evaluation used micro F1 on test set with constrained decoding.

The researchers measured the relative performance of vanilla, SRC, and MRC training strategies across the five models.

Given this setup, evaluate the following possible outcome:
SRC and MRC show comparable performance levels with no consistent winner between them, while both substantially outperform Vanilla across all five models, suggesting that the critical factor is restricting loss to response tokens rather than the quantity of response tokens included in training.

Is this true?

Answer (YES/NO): NO